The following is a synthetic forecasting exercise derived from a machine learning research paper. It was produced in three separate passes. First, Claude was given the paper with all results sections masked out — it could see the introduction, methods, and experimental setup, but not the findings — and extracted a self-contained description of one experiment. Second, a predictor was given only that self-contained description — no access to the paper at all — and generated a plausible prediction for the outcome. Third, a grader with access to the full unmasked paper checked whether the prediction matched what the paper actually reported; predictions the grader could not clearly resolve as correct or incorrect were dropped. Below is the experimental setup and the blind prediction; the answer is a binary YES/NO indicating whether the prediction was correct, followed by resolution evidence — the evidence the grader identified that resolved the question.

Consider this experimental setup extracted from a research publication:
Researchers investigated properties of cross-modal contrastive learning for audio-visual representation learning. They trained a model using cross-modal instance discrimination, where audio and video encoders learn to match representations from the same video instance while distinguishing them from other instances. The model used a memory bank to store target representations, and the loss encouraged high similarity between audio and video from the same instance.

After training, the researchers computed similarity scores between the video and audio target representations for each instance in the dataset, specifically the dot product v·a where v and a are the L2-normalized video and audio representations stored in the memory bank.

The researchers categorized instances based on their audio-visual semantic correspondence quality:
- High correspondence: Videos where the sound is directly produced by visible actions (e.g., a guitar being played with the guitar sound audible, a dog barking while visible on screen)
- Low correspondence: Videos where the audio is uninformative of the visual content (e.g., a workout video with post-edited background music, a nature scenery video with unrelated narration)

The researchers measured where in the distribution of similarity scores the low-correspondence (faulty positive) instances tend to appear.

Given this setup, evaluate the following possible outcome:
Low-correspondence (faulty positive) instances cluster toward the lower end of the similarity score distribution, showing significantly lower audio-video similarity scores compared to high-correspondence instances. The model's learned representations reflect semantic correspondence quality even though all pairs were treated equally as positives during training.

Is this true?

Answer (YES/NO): YES